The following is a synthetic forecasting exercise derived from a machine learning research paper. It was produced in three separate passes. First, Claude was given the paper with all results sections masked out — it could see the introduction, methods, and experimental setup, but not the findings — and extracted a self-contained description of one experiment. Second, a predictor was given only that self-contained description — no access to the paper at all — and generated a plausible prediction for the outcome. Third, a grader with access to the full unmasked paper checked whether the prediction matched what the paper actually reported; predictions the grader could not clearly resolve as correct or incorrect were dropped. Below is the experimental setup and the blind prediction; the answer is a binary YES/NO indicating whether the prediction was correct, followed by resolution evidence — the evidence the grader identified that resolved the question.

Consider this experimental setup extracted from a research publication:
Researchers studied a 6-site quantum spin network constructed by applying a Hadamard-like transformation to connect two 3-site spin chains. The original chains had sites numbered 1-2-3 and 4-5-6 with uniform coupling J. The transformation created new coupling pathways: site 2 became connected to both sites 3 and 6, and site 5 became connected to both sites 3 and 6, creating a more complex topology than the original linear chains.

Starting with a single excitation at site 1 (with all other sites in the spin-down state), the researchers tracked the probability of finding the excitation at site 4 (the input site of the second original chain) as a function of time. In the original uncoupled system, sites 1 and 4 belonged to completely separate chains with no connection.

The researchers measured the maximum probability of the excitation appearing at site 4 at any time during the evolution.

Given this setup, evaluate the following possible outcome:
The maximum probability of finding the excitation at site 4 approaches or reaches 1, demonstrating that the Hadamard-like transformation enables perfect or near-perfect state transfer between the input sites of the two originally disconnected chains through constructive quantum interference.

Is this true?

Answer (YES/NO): YES